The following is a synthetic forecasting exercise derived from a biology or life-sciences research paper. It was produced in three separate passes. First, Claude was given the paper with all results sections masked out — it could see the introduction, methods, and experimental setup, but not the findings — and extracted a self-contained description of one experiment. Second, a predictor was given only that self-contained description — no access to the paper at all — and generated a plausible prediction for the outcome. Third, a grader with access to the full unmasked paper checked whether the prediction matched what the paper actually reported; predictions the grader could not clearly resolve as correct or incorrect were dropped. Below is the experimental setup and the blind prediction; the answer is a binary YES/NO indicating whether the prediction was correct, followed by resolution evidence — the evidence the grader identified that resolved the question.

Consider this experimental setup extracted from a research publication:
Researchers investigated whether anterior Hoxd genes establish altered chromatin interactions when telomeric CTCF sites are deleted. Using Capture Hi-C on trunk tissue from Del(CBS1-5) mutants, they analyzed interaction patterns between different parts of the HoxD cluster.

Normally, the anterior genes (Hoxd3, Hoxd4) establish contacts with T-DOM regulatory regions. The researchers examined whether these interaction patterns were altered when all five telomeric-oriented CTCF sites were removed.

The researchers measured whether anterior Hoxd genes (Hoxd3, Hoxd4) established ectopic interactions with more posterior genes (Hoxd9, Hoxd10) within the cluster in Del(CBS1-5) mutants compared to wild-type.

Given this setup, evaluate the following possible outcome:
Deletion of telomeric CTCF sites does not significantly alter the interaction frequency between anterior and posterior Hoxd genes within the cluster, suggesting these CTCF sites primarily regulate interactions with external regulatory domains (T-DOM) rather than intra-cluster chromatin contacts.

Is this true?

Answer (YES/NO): NO